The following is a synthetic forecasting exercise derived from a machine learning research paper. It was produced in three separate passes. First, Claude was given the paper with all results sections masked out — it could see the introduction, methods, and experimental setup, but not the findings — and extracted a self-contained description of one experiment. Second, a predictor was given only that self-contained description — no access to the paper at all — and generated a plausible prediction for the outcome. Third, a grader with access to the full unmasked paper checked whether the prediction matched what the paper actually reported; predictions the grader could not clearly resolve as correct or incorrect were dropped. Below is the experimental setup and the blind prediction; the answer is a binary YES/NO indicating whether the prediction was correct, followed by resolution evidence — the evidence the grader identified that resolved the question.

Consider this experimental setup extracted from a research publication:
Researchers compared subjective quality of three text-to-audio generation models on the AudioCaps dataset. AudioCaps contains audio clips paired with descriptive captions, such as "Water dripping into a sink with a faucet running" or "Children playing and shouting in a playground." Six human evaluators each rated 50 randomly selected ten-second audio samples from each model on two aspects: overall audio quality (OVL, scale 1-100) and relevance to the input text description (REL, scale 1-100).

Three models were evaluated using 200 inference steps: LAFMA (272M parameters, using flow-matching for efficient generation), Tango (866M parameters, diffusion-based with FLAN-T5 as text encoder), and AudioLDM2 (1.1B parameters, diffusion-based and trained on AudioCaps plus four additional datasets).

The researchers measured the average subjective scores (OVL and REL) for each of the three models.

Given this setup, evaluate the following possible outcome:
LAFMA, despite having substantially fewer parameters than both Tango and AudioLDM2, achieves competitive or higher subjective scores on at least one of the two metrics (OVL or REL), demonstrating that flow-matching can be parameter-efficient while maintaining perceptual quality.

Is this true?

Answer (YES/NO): YES